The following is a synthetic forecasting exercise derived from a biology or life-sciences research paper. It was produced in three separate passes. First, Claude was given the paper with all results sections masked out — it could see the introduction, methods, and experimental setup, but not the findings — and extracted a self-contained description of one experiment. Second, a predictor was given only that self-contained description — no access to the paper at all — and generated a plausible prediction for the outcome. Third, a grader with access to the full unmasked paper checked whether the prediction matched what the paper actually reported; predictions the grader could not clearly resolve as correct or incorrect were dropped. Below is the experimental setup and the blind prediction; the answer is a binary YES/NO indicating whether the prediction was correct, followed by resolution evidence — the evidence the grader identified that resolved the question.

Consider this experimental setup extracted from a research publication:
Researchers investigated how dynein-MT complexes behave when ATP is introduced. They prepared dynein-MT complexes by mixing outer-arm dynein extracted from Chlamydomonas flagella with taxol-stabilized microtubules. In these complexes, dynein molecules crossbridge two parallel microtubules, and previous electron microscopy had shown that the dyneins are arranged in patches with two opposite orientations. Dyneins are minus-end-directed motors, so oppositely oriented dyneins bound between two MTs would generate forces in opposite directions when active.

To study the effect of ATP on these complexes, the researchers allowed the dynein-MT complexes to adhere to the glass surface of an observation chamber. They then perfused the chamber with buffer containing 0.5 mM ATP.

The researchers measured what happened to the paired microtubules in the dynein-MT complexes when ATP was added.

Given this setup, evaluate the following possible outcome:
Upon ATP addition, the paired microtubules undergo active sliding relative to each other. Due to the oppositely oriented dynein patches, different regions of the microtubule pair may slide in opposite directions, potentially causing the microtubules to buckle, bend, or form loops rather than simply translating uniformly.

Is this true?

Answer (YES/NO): NO